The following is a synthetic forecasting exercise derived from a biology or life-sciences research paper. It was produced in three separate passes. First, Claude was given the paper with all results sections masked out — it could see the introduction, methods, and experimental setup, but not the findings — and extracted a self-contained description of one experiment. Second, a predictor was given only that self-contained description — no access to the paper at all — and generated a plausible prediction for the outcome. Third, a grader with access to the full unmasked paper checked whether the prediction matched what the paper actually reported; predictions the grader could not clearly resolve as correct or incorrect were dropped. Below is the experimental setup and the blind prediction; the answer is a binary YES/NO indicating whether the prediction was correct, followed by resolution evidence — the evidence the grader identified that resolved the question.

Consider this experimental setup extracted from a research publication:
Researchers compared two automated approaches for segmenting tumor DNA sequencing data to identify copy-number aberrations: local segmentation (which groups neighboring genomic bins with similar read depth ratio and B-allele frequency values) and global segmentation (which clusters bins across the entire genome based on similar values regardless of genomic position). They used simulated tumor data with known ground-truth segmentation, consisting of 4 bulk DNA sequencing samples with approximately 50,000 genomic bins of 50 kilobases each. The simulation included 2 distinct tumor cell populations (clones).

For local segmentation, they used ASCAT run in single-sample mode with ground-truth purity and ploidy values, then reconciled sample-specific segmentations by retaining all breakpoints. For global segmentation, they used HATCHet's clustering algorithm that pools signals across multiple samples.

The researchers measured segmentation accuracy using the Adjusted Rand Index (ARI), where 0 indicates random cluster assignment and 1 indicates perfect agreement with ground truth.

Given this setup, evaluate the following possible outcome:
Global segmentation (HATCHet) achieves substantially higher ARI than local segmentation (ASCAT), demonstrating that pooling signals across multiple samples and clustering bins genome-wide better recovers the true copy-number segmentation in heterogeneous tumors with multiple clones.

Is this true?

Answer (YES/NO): YES